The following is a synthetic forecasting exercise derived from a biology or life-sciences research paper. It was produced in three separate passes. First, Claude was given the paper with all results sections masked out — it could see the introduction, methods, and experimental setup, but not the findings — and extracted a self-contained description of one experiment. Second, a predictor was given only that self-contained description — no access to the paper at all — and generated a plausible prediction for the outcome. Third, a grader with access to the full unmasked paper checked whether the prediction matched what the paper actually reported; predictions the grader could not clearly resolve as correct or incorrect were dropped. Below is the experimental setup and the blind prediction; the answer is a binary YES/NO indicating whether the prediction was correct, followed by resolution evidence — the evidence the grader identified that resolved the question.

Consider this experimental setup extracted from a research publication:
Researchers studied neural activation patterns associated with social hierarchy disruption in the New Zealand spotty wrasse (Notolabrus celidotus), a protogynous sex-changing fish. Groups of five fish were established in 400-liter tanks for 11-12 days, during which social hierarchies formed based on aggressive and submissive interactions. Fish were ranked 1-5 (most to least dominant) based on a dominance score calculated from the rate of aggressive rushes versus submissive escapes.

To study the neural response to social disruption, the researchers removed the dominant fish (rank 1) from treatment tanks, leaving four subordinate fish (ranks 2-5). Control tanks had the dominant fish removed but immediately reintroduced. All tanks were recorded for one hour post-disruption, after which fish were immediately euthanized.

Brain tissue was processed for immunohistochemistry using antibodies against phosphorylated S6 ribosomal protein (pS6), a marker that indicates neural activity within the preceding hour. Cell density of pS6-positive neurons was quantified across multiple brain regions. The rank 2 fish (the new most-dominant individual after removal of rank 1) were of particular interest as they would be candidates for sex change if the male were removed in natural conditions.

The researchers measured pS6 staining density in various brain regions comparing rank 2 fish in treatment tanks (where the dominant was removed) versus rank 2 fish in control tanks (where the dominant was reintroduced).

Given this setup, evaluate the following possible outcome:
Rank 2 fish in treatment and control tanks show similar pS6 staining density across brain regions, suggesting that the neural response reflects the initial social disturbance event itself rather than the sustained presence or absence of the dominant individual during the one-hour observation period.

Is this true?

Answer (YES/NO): NO